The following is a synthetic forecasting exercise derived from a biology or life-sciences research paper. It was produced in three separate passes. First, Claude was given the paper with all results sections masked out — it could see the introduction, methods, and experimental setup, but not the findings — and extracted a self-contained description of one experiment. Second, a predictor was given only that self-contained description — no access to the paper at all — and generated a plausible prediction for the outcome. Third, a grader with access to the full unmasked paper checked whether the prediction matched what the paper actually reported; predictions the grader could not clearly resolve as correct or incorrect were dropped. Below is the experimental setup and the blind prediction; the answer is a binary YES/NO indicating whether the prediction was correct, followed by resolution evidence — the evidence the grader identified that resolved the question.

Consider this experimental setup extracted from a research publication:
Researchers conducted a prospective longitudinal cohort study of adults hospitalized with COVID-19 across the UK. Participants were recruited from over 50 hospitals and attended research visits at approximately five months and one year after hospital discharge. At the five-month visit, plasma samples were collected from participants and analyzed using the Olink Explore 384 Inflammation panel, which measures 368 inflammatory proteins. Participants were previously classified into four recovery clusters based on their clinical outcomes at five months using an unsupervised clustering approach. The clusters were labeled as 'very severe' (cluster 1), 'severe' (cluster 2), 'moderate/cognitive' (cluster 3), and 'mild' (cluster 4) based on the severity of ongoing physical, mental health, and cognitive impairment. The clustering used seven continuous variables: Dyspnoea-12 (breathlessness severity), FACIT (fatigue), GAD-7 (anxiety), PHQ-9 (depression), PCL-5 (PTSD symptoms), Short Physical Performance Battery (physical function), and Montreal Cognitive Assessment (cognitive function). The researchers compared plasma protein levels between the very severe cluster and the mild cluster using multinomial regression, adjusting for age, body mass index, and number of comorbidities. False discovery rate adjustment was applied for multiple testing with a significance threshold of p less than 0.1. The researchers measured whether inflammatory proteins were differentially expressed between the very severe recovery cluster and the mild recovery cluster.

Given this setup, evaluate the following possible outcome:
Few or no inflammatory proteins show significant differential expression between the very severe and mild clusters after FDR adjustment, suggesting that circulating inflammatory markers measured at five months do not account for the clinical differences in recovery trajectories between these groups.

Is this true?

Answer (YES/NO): NO